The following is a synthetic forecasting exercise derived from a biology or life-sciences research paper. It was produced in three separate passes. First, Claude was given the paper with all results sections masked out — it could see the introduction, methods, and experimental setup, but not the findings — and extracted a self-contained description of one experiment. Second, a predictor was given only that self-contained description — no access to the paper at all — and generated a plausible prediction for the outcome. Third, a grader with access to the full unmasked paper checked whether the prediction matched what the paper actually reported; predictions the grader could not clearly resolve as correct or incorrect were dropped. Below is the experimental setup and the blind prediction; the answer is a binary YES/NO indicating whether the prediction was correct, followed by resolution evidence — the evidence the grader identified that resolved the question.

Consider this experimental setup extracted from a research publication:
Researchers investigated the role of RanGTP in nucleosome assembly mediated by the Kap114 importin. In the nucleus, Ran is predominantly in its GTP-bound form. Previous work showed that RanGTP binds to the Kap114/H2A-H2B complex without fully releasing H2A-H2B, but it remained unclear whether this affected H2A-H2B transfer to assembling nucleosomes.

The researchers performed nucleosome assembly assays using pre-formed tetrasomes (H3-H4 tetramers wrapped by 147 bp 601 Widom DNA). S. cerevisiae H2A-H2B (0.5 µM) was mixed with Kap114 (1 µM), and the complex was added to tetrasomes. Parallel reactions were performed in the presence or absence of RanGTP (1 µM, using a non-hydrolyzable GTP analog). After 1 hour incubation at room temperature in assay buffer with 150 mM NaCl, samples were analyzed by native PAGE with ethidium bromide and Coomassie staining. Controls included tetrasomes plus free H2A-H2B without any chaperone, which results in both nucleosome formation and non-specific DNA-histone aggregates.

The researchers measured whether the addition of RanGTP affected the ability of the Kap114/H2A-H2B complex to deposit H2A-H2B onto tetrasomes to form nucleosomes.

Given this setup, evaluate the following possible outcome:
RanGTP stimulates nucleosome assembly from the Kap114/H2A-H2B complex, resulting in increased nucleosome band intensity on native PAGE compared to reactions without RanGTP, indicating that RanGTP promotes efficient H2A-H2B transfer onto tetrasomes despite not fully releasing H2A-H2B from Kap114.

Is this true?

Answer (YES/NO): YES